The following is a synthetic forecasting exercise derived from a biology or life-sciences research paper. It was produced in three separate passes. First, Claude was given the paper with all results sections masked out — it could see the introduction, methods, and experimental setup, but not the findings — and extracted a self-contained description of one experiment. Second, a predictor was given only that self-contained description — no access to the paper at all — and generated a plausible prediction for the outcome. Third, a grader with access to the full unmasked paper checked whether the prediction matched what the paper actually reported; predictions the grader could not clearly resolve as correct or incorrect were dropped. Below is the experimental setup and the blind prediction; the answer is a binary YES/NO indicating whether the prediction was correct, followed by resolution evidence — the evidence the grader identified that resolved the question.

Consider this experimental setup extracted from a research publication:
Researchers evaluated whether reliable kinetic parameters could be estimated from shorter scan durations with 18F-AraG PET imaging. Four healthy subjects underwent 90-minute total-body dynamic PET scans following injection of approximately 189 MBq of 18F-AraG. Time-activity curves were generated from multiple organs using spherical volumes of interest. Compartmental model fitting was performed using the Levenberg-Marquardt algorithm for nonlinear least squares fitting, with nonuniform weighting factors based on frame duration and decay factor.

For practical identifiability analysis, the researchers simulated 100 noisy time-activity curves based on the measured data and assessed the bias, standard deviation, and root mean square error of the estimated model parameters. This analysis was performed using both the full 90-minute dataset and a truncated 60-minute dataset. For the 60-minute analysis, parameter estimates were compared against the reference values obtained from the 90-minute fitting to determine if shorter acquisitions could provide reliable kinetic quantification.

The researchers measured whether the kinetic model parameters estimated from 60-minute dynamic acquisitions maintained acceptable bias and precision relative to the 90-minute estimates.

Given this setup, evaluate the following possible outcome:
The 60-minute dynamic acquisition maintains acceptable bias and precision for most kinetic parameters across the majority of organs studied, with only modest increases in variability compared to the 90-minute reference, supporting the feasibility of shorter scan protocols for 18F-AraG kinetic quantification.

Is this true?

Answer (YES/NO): YES